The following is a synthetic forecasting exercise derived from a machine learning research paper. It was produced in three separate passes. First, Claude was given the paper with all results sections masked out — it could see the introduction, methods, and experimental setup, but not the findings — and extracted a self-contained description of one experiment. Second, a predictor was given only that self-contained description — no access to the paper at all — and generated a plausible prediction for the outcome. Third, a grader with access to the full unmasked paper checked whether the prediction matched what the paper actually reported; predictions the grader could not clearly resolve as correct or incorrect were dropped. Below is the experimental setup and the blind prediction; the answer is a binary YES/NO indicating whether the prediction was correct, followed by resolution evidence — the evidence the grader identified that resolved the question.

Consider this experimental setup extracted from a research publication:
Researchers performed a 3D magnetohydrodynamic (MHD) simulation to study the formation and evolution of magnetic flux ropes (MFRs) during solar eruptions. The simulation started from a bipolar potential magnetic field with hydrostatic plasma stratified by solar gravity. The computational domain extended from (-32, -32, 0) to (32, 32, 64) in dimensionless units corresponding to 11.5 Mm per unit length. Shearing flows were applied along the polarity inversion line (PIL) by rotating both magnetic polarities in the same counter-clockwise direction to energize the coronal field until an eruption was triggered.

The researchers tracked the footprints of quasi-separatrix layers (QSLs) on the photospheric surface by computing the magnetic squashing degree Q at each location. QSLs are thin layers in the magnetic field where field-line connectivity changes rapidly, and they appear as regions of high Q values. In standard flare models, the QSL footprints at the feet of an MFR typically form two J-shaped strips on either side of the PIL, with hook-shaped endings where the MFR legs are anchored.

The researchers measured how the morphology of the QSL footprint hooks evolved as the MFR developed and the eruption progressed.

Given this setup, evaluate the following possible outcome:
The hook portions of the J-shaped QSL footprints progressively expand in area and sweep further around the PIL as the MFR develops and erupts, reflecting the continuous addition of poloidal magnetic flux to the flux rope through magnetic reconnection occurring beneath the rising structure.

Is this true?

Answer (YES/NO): NO